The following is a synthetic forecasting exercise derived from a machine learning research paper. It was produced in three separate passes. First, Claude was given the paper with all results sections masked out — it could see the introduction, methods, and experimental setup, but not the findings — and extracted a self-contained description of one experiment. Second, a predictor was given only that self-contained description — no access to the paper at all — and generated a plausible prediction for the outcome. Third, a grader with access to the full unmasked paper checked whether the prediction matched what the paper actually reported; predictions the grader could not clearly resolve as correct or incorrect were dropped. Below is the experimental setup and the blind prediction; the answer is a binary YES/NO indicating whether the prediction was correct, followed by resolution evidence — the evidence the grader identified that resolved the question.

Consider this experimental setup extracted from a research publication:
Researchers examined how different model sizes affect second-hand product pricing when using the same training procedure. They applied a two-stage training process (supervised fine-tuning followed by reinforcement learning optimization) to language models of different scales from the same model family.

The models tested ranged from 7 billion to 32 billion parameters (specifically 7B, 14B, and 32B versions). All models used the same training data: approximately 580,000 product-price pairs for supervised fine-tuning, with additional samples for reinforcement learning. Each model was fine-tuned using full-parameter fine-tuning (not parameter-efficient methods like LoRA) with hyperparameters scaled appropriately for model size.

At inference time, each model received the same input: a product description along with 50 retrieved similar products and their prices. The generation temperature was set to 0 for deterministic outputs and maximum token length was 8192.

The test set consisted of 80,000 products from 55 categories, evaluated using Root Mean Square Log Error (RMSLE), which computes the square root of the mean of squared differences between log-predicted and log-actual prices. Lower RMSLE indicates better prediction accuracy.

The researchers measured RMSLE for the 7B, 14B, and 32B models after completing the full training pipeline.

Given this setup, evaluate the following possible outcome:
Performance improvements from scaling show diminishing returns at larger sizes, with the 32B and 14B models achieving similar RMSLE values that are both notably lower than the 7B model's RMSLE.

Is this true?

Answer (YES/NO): NO